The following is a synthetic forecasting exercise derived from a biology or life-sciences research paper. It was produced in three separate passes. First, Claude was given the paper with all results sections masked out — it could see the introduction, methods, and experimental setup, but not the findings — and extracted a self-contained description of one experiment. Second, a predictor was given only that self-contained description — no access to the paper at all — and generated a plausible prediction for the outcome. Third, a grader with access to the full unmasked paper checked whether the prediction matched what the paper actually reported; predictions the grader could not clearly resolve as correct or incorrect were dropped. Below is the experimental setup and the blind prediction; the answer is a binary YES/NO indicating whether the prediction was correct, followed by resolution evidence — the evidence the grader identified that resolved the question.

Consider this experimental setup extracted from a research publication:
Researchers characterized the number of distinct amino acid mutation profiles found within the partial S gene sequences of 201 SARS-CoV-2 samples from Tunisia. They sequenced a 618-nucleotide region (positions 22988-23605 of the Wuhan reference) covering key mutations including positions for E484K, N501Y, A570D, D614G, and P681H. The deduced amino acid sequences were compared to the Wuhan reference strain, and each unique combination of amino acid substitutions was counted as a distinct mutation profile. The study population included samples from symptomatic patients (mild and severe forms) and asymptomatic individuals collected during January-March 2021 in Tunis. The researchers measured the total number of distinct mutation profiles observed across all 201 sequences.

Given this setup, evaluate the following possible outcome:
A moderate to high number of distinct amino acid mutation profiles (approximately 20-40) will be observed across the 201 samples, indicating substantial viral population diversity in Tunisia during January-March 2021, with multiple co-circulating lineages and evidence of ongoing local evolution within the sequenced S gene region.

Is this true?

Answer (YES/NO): NO